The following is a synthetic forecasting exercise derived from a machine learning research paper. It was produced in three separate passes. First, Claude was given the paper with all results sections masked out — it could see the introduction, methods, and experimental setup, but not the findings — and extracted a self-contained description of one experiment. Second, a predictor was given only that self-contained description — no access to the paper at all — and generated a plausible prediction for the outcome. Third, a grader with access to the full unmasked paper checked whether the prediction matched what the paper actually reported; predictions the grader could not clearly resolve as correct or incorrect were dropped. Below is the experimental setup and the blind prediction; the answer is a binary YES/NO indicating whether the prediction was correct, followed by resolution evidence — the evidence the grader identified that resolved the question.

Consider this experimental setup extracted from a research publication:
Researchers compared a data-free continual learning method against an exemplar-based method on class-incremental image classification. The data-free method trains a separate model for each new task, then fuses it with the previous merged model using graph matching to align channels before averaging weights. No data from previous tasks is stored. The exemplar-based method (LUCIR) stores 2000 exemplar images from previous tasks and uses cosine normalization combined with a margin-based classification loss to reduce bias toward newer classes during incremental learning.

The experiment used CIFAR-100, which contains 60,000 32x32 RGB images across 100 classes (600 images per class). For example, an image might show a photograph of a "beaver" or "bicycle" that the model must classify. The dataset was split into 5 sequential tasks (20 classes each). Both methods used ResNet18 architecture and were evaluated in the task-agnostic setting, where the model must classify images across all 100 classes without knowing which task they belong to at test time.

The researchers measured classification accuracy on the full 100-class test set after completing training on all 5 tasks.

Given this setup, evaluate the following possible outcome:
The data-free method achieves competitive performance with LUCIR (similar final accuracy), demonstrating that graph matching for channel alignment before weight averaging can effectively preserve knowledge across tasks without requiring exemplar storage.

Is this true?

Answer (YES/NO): NO